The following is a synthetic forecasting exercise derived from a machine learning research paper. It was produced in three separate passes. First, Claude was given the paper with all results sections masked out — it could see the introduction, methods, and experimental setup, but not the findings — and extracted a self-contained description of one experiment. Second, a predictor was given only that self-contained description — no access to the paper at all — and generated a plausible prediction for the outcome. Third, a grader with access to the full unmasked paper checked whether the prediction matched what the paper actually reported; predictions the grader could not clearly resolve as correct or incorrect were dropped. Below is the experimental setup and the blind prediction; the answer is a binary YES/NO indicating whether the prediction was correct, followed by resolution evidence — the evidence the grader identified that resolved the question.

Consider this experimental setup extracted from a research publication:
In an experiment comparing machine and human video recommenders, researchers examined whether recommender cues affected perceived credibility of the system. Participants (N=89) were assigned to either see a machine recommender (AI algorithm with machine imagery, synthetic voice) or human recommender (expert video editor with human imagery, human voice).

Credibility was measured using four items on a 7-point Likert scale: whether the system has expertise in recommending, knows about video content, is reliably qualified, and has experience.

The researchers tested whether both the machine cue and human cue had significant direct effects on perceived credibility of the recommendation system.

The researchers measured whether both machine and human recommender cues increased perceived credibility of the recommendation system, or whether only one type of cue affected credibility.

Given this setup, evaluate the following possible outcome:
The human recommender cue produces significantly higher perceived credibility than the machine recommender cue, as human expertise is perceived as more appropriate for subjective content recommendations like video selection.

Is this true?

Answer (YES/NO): NO